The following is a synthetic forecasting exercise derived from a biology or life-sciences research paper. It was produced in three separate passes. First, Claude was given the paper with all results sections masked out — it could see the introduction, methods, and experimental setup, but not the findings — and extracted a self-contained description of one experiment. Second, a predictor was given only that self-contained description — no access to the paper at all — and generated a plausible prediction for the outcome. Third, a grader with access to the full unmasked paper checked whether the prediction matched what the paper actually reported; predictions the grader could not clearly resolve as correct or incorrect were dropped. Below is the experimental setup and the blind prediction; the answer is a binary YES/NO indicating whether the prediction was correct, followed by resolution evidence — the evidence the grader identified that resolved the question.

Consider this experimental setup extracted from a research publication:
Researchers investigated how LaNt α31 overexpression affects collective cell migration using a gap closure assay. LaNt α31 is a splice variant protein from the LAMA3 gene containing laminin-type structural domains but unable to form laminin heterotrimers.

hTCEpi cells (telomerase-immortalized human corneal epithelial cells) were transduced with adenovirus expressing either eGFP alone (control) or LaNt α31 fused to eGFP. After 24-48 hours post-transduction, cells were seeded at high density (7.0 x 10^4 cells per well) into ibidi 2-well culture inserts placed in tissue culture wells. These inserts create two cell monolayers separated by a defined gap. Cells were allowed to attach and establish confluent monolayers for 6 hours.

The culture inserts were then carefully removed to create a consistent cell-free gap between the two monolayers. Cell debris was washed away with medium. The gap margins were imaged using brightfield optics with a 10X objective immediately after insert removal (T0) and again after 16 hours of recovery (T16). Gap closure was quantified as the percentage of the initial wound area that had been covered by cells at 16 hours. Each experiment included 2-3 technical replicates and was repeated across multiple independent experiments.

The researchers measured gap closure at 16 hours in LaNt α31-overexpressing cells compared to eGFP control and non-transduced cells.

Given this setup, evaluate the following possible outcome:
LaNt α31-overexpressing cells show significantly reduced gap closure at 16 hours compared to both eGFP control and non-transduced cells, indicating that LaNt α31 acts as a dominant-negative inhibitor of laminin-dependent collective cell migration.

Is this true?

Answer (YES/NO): NO